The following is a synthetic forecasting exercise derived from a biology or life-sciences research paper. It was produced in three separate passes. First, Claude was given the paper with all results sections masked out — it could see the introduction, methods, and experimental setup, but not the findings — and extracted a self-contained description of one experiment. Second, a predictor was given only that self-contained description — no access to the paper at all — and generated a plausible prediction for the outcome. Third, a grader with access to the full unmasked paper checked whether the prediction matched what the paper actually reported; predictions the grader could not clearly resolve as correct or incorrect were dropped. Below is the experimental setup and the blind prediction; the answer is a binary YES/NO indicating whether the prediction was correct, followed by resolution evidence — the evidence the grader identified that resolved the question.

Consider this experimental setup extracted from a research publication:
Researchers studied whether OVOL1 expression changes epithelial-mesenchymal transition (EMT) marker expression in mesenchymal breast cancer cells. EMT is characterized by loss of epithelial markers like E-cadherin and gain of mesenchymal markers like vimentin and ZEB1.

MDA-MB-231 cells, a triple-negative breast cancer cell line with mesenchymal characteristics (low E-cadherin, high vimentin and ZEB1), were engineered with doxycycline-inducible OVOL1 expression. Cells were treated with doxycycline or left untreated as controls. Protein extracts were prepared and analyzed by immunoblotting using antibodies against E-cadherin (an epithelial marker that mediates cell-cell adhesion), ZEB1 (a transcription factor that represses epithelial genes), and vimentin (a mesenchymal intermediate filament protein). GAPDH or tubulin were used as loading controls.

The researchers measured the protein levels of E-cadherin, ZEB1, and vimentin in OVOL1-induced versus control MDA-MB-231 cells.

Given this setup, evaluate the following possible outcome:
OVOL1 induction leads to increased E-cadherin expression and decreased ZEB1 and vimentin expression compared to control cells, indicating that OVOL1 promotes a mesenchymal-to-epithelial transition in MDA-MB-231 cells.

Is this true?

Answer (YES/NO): YES